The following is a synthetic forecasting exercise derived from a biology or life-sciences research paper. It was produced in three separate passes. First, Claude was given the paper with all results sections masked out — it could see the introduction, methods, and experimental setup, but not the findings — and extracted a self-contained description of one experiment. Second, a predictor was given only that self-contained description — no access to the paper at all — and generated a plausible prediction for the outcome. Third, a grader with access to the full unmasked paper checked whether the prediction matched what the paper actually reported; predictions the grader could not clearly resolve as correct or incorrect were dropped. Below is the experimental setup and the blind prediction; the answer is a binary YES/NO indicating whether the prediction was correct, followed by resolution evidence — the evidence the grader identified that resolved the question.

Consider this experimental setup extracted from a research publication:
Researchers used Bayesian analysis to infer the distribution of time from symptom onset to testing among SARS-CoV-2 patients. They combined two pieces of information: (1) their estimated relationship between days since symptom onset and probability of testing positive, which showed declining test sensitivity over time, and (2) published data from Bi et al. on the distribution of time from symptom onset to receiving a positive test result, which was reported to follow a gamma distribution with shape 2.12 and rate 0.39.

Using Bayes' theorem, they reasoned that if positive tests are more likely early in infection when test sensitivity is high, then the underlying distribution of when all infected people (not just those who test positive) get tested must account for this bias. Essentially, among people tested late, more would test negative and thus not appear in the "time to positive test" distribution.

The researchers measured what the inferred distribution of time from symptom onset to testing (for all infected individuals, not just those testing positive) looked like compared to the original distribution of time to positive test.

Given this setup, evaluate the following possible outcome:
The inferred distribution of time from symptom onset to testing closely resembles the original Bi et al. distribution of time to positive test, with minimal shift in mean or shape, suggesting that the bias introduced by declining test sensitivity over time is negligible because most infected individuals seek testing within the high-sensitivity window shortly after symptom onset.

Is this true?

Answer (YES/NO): NO